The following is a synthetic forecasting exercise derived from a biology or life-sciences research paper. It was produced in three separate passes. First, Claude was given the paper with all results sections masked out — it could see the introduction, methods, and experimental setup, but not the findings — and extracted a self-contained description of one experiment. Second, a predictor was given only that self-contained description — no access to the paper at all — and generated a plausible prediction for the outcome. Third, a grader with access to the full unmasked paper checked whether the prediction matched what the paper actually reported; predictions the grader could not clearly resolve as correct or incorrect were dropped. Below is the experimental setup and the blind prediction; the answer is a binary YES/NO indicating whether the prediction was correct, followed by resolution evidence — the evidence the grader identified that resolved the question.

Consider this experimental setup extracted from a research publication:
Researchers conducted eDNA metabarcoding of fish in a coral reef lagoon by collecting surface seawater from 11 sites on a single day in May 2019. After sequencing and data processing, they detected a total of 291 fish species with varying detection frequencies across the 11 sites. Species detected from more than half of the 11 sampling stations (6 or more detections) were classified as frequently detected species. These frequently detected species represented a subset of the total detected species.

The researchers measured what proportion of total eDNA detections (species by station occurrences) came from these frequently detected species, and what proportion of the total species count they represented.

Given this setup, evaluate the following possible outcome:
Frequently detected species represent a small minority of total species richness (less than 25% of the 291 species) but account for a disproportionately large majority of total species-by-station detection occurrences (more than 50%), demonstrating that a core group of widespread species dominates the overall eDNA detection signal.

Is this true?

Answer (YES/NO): NO